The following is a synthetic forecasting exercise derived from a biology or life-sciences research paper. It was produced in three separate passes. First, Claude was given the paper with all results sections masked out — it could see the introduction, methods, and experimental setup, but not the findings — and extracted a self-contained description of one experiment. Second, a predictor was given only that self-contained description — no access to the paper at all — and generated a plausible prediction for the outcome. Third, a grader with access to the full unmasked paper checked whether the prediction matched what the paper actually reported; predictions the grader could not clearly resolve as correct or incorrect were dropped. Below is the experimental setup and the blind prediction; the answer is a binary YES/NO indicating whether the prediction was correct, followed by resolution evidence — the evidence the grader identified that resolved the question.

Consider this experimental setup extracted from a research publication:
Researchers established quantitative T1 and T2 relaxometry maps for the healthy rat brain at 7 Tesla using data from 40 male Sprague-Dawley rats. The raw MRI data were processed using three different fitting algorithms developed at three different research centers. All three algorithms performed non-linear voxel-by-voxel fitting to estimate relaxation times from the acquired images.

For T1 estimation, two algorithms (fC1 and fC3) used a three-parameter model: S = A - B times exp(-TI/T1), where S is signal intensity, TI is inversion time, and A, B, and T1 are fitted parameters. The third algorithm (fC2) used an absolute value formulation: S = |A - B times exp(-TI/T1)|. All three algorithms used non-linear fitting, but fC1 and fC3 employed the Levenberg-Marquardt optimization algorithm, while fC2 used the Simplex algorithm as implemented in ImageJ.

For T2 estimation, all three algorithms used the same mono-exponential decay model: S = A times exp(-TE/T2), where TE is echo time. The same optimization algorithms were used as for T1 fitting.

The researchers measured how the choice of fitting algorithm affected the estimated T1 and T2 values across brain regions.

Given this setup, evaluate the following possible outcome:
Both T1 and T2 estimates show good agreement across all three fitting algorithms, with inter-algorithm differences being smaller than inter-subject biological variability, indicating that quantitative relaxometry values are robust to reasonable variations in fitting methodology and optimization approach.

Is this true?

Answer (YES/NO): YES